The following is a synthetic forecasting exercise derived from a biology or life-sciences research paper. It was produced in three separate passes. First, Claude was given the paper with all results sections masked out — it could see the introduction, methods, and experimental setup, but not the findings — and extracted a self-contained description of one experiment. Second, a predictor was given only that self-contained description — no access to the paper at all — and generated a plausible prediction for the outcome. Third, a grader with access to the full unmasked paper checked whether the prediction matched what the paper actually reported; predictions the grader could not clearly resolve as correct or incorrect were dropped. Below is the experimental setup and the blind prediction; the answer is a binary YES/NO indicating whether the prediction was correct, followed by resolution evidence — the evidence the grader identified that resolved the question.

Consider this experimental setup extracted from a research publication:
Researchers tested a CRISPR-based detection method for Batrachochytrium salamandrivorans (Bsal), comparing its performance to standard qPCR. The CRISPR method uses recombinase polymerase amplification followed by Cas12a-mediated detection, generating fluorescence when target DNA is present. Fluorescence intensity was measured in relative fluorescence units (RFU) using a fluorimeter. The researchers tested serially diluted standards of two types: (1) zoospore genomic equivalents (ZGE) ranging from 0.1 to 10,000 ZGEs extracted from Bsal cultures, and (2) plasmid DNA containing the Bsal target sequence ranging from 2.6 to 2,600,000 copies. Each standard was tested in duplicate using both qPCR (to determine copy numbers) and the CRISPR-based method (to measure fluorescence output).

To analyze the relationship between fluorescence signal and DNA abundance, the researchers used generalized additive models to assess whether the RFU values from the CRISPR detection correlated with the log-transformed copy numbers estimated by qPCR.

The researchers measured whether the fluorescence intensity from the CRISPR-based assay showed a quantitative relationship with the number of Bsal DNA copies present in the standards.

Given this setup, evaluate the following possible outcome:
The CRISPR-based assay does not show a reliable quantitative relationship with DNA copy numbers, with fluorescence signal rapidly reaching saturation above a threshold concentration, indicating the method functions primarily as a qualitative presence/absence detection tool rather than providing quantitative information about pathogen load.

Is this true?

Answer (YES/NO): NO